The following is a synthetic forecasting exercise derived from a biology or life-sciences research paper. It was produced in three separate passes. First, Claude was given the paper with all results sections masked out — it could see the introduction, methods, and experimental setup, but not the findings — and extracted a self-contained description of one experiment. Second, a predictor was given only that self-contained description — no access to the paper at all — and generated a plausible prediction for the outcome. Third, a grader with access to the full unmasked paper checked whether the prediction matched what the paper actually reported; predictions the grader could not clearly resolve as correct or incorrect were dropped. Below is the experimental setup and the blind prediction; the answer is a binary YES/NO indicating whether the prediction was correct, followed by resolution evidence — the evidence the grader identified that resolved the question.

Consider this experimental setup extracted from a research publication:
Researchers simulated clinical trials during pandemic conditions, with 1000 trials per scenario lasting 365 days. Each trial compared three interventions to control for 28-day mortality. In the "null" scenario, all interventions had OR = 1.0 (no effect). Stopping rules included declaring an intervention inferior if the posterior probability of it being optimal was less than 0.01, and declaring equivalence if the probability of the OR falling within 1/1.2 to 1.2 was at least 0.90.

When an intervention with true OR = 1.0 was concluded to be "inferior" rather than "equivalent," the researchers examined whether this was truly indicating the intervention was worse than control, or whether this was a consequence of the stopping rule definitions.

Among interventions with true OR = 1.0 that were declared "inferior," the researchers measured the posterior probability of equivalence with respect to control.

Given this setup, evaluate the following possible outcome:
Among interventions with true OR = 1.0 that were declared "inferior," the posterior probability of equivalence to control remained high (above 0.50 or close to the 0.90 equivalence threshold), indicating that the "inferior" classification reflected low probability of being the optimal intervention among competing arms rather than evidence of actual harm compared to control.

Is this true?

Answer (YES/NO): YES